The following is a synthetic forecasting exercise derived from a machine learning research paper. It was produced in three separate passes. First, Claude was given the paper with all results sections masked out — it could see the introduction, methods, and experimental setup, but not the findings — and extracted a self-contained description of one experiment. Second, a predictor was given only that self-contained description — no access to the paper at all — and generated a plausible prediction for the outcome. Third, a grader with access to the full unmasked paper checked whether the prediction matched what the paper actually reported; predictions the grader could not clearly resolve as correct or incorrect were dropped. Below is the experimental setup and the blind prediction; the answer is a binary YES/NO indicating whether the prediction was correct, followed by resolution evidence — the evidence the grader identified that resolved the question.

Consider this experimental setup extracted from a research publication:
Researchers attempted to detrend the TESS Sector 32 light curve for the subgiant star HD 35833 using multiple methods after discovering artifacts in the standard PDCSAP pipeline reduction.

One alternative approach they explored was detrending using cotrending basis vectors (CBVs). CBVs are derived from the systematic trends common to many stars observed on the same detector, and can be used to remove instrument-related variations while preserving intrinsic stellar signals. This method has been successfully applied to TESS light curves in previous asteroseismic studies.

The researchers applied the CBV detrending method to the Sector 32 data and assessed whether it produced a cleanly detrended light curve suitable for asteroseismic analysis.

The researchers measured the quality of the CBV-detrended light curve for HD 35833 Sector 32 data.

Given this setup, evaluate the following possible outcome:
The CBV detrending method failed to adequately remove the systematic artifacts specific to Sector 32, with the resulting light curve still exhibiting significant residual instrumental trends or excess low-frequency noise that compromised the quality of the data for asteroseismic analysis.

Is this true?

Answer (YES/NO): YES